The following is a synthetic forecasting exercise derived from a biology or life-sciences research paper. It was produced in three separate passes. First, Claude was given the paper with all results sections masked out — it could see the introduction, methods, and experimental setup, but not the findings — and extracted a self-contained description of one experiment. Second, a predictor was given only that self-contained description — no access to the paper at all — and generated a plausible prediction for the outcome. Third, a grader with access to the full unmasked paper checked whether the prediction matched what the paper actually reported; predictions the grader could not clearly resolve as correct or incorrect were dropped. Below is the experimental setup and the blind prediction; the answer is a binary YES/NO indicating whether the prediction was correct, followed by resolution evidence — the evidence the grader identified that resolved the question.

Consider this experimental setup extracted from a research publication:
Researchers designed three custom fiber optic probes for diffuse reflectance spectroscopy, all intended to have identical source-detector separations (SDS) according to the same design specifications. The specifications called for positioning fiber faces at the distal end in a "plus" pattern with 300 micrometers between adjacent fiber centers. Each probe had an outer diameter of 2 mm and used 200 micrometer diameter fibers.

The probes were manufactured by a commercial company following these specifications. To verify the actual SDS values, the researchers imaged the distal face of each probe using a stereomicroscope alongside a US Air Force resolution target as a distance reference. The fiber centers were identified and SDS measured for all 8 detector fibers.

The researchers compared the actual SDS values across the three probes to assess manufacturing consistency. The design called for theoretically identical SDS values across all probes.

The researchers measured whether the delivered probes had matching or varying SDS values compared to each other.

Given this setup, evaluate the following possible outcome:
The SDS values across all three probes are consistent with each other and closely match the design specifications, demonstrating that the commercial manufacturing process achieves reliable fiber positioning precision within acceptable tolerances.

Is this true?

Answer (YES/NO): NO